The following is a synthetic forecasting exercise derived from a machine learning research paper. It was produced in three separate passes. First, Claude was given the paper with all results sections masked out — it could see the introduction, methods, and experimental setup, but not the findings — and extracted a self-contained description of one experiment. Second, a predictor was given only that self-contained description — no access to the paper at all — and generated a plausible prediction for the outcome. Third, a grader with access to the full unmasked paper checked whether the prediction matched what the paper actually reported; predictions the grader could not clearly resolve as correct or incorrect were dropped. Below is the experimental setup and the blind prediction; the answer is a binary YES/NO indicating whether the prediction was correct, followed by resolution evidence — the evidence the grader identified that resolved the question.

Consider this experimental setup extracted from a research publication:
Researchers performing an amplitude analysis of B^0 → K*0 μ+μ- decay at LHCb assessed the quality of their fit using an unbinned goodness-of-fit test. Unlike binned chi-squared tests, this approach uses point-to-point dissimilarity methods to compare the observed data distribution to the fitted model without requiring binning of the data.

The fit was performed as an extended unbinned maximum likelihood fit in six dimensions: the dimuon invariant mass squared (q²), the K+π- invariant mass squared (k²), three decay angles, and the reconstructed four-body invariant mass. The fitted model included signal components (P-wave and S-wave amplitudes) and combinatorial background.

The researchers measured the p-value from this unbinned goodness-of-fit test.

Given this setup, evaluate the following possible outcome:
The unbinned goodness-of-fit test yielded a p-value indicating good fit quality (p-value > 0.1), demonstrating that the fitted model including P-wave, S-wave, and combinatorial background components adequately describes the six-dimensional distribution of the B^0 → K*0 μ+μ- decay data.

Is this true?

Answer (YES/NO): YES